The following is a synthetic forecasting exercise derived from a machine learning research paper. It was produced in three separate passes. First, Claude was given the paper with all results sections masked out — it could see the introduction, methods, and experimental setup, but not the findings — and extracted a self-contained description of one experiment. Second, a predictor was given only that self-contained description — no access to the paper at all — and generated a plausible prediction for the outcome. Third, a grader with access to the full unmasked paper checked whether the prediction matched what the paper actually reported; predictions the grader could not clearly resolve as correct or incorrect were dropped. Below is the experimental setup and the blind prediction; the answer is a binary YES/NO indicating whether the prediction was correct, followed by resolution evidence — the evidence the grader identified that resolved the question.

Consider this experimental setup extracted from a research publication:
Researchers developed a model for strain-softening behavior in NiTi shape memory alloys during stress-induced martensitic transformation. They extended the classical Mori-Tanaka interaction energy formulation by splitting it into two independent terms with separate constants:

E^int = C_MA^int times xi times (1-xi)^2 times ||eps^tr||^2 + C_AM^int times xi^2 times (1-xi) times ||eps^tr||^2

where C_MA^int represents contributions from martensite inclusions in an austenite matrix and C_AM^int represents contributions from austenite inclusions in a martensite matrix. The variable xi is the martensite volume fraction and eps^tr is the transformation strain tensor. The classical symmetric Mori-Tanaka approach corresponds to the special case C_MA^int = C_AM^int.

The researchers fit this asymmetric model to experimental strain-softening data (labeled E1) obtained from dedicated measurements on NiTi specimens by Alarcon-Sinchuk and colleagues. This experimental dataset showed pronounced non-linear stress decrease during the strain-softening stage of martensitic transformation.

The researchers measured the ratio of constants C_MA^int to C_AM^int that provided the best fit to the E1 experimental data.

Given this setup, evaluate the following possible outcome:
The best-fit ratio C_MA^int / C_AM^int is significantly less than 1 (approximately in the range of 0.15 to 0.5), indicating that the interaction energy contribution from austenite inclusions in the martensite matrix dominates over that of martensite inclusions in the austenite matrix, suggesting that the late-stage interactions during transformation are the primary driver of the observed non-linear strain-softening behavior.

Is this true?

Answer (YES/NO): NO